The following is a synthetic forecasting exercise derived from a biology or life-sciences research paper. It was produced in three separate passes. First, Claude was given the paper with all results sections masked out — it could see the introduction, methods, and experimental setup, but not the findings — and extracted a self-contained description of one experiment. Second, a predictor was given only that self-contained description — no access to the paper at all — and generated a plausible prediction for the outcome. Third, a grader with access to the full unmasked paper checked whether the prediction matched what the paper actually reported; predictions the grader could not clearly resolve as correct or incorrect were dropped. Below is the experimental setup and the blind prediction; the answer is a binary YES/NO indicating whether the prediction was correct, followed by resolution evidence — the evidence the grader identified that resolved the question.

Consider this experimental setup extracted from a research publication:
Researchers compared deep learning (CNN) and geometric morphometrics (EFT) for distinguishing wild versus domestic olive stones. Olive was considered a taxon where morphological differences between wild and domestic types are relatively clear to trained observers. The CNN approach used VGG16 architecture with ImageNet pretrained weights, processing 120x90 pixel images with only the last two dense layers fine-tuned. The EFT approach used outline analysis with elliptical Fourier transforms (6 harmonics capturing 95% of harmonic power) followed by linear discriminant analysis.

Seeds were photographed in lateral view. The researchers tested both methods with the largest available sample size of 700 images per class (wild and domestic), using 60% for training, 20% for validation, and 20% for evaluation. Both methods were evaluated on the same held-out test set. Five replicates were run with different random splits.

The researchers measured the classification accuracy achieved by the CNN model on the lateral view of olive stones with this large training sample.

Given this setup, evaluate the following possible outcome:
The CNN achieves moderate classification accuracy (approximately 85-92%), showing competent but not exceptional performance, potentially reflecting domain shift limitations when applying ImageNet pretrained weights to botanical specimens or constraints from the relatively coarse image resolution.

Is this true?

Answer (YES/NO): NO